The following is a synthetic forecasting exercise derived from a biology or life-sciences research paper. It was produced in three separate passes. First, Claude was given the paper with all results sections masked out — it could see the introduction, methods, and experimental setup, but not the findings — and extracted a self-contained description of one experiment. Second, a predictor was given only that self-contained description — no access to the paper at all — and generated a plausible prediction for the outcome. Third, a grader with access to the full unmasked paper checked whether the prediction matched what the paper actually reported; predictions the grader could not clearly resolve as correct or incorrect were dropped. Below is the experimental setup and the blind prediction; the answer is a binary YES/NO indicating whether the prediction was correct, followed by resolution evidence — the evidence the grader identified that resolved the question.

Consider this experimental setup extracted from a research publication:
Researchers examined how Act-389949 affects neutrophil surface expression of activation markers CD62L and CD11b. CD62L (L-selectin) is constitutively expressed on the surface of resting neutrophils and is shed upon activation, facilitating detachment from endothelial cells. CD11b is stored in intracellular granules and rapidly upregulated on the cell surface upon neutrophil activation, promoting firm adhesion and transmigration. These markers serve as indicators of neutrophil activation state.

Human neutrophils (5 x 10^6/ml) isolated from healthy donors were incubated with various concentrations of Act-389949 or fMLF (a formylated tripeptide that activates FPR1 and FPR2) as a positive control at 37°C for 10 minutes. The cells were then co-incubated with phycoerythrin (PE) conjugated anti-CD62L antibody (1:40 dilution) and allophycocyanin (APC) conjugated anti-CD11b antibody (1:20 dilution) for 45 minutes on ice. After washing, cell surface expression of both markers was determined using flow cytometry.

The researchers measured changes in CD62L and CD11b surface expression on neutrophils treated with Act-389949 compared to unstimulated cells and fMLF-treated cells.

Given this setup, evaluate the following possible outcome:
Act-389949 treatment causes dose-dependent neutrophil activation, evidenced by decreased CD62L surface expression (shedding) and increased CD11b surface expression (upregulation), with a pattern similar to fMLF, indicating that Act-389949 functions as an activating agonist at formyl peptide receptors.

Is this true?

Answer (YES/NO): YES